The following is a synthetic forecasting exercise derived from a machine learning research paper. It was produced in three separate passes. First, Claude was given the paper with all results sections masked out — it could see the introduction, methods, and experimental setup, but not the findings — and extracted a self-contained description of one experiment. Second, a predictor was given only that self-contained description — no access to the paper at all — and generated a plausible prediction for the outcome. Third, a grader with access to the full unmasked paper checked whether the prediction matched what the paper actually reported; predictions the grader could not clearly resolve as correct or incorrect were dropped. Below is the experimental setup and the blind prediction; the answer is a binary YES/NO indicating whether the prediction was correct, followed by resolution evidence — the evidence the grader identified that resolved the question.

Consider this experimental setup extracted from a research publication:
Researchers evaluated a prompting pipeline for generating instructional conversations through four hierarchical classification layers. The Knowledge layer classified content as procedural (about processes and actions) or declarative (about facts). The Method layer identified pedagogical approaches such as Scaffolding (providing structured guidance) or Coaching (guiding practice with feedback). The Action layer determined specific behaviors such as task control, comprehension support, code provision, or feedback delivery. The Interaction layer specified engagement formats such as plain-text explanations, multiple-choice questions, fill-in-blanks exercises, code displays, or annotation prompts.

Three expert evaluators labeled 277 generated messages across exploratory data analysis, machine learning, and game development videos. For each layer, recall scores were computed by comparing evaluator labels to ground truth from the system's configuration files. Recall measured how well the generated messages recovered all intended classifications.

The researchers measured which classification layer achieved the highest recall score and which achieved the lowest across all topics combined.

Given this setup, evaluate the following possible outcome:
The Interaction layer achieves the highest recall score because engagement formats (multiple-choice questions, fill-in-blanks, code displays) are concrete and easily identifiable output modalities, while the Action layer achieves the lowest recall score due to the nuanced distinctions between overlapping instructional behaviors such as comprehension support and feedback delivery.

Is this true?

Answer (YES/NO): NO